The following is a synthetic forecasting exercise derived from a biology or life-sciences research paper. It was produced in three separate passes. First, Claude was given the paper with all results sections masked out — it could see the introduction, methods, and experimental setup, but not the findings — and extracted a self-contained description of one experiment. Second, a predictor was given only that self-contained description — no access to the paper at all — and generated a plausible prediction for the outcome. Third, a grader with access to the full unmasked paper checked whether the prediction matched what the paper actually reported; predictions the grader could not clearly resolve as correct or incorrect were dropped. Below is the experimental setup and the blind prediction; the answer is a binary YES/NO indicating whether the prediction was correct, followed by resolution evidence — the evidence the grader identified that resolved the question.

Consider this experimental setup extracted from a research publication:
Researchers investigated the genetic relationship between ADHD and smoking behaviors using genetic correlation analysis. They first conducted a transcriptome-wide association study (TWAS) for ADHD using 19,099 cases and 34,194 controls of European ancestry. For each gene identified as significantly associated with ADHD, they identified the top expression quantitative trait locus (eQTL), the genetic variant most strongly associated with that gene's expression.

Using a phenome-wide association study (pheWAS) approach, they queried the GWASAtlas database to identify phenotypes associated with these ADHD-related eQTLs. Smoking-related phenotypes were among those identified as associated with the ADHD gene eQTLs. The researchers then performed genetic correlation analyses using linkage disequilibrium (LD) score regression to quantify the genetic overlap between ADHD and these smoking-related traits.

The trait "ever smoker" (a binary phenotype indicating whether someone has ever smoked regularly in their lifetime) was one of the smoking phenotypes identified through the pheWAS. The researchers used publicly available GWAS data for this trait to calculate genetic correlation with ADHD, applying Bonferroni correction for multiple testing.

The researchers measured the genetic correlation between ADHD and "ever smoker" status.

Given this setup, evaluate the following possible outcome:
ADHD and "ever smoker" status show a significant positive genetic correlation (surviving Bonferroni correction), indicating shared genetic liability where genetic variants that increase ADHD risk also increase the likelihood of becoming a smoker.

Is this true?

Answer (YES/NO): YES